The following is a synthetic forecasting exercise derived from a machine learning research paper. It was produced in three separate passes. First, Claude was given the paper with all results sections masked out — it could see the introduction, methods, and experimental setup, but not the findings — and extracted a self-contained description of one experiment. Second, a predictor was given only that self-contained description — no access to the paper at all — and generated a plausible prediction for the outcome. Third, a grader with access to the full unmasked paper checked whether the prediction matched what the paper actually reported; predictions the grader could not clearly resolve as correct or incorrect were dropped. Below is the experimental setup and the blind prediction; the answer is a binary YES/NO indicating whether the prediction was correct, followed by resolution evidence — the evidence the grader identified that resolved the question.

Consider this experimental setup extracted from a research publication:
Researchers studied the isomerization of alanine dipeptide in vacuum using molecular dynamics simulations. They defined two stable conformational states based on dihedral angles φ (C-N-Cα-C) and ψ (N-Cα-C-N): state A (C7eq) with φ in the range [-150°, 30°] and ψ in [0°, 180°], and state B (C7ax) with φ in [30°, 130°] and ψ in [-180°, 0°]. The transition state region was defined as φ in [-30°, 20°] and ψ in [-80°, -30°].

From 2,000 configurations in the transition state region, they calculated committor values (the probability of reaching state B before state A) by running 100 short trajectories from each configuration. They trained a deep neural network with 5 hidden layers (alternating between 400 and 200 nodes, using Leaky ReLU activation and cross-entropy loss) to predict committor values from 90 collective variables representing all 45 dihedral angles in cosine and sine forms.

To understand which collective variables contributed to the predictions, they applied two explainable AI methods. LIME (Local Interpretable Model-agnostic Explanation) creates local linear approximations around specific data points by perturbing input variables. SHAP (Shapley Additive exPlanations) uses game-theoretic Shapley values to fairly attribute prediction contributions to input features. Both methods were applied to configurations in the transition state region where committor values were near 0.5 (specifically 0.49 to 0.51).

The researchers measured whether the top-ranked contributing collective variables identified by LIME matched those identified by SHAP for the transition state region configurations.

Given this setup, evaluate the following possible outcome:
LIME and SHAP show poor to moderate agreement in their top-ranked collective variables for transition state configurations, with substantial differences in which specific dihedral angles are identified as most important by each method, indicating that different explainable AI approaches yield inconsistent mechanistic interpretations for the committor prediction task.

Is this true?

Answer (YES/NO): NO